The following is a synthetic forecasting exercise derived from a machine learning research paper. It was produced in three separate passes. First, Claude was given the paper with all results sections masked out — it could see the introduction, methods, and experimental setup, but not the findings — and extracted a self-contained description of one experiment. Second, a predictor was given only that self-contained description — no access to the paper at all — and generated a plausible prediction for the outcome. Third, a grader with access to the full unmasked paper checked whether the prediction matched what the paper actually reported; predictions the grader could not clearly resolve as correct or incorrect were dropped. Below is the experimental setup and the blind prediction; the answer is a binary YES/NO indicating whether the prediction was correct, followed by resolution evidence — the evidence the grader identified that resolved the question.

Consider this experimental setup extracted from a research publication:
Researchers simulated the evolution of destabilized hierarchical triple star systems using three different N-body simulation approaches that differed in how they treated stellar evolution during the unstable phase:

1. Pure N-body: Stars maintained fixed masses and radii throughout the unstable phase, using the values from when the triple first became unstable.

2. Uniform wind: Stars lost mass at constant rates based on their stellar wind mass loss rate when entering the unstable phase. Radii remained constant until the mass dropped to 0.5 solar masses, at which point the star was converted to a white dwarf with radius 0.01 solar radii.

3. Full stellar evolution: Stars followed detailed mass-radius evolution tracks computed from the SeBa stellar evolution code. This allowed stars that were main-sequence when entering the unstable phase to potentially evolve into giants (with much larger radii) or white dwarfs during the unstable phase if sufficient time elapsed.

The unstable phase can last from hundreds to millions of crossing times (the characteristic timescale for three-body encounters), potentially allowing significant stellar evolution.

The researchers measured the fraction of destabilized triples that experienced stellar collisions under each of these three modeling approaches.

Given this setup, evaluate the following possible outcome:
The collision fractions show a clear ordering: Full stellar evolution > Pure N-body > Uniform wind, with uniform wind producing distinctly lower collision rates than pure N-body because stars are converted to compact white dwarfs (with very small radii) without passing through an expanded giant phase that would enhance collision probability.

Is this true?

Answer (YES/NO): NO